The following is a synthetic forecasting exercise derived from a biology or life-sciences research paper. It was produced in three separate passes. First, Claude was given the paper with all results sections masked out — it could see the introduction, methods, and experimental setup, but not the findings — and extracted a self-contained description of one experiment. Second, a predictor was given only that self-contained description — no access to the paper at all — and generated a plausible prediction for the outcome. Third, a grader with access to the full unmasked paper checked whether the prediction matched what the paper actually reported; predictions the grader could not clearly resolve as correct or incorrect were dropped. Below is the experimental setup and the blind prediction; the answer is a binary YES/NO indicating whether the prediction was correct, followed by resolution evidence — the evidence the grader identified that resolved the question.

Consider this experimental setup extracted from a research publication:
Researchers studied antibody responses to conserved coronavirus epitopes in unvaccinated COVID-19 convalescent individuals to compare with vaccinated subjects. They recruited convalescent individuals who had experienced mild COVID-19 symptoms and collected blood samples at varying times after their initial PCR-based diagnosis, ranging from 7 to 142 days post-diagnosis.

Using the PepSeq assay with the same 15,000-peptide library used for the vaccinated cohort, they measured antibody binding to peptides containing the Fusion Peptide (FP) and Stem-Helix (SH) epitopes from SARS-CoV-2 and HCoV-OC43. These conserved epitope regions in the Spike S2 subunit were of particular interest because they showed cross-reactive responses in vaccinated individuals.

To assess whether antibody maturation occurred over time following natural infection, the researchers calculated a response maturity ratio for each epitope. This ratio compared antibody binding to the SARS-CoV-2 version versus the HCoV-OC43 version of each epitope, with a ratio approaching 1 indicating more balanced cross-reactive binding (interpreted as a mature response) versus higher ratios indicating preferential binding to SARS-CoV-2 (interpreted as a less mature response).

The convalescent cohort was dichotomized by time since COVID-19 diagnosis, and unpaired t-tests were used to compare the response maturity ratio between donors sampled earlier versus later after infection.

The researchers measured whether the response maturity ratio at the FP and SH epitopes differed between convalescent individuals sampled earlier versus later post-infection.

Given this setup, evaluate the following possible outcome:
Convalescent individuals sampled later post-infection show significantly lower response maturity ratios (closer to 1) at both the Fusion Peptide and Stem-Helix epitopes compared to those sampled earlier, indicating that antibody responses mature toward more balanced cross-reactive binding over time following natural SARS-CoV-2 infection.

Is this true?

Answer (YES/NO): NO